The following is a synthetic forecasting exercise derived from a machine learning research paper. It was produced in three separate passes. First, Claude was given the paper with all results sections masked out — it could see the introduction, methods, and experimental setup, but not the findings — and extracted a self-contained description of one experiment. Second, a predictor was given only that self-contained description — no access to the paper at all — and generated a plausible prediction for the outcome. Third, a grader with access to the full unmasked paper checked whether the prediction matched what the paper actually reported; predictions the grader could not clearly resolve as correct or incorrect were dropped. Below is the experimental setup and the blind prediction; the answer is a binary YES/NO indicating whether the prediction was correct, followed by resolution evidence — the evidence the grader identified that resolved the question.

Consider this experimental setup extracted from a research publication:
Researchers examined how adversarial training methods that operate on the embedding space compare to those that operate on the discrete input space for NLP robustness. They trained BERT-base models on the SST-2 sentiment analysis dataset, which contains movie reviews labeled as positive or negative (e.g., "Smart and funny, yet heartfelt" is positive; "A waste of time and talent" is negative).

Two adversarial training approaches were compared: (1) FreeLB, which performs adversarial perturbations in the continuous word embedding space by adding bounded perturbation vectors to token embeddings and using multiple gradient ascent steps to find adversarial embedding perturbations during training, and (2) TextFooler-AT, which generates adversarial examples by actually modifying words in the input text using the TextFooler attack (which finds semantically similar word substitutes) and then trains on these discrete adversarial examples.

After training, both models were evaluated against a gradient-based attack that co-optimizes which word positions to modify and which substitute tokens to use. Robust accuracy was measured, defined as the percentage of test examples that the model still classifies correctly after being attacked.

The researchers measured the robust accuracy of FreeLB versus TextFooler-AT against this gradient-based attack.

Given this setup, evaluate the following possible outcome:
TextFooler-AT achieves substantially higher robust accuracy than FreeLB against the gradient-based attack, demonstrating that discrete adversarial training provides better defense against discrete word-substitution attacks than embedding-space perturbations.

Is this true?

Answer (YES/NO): YES